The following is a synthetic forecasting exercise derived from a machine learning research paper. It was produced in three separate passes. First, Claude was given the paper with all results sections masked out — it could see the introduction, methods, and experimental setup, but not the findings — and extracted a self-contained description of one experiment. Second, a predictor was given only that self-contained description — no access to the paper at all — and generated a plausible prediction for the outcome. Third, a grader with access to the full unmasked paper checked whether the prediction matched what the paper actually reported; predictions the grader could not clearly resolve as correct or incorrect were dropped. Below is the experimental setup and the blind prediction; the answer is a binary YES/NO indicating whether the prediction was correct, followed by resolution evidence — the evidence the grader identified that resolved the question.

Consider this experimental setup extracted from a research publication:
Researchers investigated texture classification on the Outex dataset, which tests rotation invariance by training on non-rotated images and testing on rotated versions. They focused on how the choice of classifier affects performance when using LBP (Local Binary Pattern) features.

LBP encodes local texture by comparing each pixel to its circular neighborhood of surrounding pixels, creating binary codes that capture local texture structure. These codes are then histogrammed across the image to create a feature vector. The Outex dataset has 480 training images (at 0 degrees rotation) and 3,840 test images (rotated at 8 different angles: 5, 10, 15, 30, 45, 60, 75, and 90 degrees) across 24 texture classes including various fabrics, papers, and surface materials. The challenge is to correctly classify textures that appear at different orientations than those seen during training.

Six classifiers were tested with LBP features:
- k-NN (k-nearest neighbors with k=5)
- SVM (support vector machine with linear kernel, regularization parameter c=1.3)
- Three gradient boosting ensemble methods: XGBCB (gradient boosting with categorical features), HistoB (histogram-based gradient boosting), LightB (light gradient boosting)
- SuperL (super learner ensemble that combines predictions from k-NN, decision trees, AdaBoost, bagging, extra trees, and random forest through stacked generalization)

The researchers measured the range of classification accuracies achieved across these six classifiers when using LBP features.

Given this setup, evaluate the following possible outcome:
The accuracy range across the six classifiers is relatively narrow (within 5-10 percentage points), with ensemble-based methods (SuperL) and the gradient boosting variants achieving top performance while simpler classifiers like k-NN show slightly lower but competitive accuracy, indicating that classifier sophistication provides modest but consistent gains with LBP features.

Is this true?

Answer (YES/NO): NO